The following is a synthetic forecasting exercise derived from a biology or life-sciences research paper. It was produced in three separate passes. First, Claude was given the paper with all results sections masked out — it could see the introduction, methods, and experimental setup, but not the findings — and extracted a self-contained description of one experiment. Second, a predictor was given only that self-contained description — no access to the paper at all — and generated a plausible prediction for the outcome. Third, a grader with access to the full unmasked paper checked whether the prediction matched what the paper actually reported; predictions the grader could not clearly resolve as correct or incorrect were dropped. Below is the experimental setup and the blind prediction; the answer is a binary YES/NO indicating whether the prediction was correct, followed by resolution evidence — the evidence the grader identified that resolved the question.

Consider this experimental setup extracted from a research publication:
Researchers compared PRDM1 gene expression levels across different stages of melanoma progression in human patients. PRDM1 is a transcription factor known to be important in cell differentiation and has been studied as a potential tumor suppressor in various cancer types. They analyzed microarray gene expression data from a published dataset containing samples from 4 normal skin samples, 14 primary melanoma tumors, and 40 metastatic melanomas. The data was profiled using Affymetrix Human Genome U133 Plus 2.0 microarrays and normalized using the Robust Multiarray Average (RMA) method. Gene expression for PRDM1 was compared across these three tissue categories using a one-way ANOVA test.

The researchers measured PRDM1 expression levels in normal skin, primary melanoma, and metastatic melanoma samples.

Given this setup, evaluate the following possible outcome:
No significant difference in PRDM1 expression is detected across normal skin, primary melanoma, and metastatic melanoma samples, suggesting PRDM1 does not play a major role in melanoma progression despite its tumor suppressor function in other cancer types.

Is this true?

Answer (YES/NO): NO